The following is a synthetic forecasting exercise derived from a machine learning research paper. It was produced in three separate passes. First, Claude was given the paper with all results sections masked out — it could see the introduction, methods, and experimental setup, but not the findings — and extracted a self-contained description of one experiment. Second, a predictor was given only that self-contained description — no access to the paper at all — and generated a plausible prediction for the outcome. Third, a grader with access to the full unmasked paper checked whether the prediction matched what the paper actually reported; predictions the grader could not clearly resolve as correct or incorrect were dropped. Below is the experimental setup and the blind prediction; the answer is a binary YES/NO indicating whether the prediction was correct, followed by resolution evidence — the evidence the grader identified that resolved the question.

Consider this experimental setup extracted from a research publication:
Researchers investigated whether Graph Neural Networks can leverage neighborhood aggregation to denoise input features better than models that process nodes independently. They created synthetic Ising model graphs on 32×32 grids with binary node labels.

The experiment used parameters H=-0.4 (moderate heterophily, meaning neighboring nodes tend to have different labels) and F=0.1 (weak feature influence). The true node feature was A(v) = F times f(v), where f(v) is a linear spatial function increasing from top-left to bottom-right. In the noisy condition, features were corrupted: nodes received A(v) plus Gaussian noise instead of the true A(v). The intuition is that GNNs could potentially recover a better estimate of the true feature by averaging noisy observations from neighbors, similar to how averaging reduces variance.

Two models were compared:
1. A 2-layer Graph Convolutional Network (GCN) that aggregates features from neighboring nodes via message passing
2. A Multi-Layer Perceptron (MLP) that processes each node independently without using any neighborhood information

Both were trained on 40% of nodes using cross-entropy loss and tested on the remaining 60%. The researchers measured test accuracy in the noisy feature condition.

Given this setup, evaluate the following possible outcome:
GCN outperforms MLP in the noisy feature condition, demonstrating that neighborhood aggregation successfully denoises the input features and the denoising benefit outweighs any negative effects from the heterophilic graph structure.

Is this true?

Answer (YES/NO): YES